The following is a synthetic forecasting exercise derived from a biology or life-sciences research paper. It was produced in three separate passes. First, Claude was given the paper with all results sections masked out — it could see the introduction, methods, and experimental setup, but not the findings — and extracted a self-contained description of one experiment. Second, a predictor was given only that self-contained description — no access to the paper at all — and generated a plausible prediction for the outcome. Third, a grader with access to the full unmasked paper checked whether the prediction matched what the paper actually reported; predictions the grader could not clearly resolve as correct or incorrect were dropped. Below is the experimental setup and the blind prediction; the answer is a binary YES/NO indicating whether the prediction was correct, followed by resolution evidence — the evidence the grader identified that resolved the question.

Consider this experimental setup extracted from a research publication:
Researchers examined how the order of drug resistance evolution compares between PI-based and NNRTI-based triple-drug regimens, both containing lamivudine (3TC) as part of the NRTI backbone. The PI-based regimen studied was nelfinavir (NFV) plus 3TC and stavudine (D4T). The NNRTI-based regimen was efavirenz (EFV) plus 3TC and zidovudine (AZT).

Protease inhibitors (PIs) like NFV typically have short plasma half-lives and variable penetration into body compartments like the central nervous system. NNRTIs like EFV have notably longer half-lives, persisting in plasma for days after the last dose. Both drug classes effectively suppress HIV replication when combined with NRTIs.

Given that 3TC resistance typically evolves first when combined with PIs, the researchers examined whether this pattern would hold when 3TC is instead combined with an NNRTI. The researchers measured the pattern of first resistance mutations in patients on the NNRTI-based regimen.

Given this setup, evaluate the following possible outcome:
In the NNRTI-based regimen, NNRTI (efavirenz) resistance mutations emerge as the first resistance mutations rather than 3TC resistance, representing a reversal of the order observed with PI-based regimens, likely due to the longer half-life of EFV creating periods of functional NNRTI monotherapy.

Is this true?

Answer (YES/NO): YES